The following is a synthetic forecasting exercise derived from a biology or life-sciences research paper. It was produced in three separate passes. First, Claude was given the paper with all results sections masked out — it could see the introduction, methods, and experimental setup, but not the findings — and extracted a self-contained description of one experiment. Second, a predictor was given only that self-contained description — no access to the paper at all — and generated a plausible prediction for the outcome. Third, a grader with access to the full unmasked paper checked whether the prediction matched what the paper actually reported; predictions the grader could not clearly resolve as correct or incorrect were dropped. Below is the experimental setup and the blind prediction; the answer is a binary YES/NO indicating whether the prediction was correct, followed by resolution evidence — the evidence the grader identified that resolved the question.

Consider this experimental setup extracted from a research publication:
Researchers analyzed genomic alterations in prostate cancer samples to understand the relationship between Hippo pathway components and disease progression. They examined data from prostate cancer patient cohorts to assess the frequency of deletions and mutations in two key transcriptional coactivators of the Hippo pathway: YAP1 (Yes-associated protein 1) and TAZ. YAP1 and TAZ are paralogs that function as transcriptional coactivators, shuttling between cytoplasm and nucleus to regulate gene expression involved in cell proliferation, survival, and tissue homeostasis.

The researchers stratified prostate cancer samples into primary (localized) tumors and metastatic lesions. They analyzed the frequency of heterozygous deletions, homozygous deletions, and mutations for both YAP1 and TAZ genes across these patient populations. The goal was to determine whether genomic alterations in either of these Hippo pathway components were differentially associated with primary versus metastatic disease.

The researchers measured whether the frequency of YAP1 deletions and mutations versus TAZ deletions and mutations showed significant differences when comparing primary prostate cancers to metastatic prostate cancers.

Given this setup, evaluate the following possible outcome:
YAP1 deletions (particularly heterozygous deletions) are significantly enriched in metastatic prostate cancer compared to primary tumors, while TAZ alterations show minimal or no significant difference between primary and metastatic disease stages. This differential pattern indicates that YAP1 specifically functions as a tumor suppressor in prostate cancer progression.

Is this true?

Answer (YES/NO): YES